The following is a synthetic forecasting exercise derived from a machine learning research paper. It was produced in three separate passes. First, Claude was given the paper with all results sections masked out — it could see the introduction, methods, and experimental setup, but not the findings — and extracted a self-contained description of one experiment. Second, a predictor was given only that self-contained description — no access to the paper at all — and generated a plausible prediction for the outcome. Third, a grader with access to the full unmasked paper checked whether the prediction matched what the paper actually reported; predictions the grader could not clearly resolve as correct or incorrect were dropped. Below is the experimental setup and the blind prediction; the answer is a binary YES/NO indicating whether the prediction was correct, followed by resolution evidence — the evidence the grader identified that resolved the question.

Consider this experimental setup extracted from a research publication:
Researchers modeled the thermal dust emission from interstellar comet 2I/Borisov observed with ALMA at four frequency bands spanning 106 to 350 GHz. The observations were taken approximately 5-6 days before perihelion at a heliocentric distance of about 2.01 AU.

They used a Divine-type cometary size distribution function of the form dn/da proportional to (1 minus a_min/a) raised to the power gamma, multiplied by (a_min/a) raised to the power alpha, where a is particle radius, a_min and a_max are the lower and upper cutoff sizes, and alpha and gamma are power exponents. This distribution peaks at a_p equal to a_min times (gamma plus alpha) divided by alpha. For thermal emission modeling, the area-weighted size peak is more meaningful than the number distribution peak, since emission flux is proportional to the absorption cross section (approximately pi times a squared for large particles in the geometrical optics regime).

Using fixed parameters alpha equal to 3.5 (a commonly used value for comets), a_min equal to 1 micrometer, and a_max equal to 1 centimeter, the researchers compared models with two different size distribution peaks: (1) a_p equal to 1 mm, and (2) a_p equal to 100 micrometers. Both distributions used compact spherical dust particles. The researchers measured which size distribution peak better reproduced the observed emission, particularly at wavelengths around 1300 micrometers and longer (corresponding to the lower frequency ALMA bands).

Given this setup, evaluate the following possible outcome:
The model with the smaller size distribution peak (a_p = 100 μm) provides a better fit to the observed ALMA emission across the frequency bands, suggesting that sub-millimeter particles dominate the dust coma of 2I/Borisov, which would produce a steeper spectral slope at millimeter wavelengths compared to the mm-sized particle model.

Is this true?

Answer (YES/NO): NO